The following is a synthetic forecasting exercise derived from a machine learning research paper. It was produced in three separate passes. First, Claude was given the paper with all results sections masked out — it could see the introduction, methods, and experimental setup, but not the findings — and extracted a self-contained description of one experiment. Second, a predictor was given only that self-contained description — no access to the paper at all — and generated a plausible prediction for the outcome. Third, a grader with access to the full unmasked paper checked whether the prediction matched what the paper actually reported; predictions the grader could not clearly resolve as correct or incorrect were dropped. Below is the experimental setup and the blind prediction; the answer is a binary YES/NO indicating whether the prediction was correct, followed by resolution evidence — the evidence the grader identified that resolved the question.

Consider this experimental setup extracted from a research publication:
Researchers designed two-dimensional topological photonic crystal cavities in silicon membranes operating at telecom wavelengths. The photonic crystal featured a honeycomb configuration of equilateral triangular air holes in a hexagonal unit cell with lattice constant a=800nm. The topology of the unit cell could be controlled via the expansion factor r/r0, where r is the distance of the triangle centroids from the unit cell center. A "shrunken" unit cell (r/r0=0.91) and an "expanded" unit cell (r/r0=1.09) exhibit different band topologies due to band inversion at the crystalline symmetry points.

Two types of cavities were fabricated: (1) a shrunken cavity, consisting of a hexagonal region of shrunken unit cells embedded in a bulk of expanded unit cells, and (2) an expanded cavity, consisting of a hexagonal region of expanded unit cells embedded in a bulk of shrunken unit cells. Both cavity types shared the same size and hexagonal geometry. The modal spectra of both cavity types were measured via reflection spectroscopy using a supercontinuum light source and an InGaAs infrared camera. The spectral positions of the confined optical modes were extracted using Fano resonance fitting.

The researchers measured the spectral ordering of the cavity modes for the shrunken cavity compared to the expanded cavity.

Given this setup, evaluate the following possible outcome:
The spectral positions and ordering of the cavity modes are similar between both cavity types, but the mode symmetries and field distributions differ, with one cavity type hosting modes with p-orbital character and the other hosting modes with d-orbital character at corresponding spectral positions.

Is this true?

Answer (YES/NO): NO